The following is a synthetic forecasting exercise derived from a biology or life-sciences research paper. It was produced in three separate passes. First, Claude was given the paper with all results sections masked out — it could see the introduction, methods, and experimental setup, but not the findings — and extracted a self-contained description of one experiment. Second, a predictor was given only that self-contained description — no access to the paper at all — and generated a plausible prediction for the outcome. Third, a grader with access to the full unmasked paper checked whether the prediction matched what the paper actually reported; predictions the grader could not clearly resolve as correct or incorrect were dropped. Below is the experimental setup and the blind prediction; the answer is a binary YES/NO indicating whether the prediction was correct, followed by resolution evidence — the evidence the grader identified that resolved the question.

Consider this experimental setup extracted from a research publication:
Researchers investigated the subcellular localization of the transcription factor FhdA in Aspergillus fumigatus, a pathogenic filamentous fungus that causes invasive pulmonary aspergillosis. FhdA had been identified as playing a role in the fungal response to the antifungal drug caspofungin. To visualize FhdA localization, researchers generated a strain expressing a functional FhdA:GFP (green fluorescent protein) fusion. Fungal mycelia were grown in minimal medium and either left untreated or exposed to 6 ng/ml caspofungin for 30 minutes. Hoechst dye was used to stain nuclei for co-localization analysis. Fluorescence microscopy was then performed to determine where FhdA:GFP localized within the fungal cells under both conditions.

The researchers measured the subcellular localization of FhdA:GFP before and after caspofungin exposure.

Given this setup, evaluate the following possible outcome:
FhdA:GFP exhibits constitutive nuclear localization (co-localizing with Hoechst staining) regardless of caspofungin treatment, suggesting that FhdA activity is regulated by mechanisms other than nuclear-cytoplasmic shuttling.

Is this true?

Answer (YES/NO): YES